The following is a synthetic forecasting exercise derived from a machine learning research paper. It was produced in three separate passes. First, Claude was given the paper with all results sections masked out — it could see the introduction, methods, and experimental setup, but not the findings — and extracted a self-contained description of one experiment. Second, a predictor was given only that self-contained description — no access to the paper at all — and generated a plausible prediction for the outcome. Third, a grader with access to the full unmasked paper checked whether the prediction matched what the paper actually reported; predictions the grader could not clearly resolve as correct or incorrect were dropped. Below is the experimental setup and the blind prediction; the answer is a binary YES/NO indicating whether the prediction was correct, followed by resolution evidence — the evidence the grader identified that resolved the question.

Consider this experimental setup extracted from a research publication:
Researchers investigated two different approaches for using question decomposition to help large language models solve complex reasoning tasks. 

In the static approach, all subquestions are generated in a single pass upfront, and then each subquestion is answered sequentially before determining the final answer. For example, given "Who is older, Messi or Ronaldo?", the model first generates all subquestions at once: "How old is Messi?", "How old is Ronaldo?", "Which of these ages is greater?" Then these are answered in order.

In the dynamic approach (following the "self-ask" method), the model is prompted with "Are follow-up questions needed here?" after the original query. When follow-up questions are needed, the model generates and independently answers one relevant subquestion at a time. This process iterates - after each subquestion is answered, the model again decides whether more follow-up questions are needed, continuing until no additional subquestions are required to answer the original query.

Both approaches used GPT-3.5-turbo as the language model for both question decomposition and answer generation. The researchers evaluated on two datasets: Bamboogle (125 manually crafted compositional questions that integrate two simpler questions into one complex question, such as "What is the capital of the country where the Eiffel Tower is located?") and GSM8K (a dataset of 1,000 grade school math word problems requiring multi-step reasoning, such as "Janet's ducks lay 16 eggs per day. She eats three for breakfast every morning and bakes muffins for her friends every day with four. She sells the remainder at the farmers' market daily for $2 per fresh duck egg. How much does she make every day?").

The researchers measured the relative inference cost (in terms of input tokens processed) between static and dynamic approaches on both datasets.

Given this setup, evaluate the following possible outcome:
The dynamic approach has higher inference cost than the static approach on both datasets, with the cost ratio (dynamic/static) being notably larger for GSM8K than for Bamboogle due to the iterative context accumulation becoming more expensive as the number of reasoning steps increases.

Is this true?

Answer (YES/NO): NO